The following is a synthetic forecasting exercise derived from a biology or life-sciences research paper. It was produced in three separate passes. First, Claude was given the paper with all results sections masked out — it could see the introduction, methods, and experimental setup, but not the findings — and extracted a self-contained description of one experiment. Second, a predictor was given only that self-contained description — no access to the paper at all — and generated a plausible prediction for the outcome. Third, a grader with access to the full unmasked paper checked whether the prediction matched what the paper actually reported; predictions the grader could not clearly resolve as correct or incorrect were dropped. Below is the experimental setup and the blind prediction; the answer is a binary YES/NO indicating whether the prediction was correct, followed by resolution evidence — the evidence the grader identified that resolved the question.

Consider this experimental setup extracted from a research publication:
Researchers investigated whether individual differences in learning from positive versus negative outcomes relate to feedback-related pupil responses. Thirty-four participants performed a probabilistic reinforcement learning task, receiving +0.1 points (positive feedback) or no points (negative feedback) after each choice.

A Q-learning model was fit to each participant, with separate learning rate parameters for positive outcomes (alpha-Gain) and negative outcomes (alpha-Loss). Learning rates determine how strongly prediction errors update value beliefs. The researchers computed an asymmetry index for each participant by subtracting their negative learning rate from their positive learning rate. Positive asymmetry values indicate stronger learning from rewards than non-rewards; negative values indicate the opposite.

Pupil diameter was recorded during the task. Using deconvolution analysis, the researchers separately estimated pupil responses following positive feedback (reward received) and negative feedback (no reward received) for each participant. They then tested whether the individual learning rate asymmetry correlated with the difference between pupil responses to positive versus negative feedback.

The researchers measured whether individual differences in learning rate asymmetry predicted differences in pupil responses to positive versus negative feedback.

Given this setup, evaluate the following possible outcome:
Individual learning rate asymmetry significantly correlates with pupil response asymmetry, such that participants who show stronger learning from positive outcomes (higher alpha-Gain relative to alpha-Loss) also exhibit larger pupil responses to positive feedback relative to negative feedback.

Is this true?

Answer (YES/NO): NO